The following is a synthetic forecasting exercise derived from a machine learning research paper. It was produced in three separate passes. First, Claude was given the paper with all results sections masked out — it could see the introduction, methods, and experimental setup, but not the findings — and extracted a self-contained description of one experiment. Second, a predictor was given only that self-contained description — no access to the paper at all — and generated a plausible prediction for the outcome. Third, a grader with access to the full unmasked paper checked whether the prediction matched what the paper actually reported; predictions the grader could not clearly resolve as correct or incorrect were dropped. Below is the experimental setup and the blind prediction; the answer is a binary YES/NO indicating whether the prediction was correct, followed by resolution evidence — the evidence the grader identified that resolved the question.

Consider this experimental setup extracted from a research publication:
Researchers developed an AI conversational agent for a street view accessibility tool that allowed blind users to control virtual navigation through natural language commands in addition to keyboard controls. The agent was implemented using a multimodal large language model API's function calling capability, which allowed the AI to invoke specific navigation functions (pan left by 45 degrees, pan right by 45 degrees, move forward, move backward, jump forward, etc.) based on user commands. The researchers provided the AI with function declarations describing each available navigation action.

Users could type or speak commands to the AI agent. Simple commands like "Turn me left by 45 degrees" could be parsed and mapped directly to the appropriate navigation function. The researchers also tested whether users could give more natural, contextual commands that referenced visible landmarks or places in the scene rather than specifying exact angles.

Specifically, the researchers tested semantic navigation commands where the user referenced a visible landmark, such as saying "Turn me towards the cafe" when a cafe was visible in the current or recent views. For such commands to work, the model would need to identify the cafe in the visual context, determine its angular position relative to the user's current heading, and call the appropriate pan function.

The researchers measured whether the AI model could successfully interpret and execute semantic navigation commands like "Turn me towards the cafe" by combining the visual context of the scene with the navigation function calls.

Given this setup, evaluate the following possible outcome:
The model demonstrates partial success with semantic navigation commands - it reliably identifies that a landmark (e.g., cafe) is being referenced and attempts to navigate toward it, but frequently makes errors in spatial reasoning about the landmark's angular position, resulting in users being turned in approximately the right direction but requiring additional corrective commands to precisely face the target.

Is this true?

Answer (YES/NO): NO